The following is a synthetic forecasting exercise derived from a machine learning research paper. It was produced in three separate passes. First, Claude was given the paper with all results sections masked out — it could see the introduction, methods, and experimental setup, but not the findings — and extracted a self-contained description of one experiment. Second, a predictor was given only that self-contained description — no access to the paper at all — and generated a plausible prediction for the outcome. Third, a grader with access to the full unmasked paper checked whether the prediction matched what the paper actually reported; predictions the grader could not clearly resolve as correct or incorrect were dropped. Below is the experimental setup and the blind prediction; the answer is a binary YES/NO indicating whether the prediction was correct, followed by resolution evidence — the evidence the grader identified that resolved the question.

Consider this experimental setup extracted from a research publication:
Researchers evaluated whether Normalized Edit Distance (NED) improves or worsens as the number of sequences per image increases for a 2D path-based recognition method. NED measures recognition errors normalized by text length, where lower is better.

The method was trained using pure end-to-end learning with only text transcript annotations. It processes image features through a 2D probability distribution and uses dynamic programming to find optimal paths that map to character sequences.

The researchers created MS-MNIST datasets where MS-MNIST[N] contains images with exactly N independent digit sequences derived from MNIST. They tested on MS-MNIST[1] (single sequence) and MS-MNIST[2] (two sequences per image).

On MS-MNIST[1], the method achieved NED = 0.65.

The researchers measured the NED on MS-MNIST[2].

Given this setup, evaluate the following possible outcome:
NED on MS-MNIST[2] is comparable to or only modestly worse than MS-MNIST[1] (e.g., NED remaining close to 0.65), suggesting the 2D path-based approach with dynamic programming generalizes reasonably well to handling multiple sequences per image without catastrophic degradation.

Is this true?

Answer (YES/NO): NO